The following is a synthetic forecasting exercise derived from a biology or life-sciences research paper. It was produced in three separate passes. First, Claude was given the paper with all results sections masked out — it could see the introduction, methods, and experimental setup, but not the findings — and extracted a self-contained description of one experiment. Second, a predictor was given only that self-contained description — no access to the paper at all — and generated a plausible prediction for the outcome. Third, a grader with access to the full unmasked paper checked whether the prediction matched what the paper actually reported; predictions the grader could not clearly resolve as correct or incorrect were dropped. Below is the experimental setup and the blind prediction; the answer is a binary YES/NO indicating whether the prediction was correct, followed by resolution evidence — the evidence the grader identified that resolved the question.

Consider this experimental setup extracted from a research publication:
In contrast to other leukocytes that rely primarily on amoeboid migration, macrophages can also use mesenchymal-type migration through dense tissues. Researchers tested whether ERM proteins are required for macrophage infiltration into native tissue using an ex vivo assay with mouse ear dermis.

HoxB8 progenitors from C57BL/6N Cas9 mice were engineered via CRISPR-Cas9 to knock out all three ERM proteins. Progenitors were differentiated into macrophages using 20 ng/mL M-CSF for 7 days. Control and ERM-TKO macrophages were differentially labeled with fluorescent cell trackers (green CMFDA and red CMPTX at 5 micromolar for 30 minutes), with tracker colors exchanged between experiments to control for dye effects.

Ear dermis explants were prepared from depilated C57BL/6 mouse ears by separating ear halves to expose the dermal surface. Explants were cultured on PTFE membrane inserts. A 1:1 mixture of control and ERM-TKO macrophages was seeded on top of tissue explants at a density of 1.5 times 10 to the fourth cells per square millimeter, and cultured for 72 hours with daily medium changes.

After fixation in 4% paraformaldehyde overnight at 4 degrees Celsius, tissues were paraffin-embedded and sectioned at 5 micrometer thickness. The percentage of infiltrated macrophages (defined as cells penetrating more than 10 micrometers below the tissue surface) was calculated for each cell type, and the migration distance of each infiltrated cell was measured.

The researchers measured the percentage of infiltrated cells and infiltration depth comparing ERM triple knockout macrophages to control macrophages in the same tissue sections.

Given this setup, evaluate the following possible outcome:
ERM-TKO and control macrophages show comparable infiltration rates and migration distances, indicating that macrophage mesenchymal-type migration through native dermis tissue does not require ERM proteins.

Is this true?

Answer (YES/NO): YES